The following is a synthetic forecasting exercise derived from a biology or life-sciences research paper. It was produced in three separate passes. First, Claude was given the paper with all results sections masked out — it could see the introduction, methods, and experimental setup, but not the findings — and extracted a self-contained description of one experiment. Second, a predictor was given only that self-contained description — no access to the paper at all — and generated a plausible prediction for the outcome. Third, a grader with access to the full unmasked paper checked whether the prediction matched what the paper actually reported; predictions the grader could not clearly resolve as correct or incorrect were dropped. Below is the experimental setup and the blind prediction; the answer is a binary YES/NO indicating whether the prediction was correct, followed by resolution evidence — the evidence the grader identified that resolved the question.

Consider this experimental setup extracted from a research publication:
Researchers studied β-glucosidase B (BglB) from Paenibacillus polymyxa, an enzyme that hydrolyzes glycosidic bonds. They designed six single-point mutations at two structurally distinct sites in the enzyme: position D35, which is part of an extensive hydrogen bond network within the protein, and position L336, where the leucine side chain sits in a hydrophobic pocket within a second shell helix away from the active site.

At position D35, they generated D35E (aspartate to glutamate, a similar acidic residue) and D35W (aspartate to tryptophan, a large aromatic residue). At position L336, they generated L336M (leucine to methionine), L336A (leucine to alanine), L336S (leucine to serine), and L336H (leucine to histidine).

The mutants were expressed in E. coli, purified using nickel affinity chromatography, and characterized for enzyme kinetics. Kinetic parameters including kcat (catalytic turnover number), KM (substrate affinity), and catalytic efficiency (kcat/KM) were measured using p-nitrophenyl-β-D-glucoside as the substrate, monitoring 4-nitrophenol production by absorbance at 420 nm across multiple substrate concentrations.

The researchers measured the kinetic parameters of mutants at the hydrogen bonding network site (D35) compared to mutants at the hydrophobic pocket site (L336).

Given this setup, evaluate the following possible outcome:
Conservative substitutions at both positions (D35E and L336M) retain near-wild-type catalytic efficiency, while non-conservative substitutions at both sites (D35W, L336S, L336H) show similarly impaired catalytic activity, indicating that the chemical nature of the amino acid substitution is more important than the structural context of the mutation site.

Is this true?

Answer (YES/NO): NO